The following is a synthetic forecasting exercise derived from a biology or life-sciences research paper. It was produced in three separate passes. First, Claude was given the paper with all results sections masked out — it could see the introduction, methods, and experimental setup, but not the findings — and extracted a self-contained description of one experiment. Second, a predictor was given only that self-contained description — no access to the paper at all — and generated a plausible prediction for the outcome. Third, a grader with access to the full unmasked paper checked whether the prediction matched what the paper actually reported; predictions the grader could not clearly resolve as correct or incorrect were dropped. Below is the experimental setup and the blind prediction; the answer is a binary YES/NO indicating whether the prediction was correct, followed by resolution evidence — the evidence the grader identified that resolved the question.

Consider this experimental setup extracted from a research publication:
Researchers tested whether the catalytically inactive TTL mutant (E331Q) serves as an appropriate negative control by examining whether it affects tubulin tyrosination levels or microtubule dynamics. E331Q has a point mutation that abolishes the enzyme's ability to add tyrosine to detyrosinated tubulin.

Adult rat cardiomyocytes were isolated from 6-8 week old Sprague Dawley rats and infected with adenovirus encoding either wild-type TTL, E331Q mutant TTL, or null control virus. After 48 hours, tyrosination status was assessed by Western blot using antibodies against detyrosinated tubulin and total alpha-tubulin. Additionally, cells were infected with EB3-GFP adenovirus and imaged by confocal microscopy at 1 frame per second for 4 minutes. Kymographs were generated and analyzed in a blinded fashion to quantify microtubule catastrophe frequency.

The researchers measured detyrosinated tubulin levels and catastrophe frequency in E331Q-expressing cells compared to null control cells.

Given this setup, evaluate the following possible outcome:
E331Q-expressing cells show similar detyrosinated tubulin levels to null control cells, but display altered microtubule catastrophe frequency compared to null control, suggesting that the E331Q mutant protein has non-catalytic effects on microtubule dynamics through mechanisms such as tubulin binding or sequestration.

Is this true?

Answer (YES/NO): NO